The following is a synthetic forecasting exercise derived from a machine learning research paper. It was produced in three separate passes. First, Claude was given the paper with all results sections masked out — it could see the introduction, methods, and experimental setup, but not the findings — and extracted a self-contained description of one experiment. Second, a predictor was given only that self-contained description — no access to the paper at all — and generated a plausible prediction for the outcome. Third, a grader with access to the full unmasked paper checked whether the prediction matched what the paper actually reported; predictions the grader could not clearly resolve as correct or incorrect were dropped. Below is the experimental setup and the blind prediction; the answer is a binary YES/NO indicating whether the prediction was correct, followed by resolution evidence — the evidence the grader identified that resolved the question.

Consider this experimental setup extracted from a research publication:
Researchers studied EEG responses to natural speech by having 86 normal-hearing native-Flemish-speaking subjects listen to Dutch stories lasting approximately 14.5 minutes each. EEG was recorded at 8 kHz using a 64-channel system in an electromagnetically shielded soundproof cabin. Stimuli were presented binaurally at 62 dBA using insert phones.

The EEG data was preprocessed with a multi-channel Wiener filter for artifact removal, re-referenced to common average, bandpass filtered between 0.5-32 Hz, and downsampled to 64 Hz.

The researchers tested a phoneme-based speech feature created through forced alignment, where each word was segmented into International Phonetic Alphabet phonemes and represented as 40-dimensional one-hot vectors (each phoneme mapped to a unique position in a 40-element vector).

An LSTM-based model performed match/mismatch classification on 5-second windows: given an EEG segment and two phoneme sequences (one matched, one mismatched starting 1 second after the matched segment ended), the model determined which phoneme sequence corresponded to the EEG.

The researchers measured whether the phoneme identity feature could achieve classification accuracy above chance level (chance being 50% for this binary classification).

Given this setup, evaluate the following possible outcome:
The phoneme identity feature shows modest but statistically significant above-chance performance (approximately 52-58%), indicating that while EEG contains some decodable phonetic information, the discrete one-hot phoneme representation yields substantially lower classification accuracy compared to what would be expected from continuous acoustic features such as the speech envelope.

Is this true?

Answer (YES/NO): NO